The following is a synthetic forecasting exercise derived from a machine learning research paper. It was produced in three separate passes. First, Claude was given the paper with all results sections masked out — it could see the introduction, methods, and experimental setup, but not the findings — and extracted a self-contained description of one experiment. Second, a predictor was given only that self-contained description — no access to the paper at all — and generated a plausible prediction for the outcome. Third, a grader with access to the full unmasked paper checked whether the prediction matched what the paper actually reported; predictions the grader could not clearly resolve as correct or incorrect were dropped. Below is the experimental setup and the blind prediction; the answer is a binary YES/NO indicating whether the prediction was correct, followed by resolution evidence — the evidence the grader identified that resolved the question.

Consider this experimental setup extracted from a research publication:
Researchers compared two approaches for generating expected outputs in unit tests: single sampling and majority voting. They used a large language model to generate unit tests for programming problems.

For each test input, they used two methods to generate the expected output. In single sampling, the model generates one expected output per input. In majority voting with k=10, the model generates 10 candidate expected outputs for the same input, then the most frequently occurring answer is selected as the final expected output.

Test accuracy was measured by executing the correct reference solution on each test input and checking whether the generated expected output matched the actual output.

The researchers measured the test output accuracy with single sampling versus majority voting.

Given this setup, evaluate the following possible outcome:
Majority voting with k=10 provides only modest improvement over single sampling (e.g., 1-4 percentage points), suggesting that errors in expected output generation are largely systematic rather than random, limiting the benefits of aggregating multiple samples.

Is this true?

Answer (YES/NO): NO